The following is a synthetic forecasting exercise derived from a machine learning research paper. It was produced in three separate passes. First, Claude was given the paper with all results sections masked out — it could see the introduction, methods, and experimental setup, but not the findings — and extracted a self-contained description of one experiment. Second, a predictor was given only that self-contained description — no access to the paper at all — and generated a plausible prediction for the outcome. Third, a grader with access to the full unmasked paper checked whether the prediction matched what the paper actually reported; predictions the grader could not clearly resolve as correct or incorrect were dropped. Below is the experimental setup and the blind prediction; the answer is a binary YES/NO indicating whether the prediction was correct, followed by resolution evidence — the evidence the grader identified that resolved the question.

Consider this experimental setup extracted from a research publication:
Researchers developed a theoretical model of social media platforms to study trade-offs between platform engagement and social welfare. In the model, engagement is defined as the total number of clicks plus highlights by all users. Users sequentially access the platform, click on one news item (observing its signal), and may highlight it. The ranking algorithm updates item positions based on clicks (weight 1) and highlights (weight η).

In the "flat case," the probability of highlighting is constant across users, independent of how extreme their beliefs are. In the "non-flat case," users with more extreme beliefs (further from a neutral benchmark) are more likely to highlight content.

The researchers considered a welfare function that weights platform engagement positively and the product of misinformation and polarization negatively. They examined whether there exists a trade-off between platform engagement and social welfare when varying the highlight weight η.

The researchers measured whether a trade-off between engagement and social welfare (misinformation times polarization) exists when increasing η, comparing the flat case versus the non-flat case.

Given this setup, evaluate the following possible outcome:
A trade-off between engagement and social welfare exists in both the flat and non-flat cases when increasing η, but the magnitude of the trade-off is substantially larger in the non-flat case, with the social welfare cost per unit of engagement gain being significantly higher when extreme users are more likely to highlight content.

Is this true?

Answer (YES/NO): NO